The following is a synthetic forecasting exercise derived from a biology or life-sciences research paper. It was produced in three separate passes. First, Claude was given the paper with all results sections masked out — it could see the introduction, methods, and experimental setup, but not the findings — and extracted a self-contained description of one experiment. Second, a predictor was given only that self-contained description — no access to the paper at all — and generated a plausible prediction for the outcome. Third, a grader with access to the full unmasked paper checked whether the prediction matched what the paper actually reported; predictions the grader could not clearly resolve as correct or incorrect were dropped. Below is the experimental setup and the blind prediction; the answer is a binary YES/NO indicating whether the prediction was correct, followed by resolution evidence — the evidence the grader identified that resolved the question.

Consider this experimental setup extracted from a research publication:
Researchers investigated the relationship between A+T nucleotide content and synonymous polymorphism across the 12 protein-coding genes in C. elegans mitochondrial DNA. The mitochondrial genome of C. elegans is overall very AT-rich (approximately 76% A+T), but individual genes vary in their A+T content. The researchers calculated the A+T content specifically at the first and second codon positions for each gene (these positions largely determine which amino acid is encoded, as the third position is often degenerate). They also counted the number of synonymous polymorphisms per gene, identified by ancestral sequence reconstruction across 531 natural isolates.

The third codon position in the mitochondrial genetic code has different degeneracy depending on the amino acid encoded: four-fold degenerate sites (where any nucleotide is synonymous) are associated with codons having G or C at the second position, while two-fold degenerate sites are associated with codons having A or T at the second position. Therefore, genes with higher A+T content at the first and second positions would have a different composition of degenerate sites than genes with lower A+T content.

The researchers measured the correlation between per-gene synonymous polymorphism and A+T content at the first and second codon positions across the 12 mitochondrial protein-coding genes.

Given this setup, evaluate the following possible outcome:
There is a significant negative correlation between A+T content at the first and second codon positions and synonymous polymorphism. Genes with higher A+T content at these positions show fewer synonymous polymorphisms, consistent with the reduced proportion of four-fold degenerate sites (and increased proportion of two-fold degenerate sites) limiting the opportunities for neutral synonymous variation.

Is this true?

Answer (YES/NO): YES